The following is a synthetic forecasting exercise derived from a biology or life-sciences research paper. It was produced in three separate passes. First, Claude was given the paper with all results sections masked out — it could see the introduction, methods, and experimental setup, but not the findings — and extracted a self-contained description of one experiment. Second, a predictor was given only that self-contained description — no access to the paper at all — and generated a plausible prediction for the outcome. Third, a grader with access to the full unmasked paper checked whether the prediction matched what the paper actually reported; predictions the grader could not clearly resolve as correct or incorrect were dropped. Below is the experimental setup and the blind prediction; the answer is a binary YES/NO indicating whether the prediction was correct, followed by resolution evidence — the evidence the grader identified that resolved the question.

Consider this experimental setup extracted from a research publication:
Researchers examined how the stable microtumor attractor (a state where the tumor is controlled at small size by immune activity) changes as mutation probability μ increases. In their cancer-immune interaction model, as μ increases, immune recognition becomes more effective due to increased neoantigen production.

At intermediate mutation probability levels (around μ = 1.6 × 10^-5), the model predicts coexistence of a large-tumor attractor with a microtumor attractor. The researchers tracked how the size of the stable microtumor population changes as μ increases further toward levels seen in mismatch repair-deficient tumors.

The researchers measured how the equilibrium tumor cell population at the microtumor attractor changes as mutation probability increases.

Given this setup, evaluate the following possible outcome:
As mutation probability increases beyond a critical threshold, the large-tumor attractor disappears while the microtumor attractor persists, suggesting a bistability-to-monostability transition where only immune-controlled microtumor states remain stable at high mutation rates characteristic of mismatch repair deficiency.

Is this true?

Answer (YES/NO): YES